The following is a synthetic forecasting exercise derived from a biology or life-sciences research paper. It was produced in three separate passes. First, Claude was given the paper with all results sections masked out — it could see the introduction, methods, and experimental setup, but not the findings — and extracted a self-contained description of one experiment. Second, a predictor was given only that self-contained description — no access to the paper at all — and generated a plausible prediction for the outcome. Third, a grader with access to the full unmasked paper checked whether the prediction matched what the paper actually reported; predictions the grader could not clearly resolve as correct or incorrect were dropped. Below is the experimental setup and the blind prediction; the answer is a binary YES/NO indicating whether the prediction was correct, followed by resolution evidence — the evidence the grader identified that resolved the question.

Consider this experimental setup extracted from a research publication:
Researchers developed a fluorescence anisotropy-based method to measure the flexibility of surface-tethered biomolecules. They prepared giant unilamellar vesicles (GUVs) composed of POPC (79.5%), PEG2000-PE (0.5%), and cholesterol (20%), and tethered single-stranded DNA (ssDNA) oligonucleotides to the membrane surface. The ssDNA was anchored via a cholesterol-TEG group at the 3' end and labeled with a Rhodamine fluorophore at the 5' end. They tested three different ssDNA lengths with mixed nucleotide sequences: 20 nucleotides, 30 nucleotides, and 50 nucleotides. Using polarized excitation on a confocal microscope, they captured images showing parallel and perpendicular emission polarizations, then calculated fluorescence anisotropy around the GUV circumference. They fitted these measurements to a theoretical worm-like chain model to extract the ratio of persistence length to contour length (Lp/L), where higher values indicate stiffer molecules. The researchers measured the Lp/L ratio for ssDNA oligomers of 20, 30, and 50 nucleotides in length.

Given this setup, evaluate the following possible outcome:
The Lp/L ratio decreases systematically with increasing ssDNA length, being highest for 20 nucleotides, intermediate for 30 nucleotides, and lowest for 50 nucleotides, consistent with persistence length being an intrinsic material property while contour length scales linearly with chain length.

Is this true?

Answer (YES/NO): YES